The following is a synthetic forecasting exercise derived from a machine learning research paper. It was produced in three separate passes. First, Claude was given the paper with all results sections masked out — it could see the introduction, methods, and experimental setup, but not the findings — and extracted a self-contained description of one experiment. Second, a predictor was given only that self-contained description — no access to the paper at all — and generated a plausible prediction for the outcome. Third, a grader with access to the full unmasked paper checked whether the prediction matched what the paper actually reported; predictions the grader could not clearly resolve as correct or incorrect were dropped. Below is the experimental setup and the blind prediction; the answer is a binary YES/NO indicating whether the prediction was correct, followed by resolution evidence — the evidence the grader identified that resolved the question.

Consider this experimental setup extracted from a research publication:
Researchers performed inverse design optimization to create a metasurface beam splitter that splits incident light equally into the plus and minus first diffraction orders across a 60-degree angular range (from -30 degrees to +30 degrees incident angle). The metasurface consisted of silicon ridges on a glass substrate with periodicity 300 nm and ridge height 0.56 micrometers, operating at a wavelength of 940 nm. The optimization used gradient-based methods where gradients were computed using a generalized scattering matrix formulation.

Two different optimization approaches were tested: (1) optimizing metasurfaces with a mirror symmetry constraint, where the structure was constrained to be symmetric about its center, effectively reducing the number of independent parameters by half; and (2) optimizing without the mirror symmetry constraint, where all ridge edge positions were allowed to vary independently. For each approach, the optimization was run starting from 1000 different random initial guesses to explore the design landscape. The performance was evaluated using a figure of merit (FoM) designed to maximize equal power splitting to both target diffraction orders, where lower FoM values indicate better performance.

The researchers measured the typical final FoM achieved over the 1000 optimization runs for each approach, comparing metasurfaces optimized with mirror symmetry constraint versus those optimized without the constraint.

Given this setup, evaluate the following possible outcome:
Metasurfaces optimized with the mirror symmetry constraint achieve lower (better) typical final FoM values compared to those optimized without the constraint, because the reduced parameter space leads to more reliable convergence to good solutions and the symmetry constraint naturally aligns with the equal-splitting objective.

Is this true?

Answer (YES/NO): YES